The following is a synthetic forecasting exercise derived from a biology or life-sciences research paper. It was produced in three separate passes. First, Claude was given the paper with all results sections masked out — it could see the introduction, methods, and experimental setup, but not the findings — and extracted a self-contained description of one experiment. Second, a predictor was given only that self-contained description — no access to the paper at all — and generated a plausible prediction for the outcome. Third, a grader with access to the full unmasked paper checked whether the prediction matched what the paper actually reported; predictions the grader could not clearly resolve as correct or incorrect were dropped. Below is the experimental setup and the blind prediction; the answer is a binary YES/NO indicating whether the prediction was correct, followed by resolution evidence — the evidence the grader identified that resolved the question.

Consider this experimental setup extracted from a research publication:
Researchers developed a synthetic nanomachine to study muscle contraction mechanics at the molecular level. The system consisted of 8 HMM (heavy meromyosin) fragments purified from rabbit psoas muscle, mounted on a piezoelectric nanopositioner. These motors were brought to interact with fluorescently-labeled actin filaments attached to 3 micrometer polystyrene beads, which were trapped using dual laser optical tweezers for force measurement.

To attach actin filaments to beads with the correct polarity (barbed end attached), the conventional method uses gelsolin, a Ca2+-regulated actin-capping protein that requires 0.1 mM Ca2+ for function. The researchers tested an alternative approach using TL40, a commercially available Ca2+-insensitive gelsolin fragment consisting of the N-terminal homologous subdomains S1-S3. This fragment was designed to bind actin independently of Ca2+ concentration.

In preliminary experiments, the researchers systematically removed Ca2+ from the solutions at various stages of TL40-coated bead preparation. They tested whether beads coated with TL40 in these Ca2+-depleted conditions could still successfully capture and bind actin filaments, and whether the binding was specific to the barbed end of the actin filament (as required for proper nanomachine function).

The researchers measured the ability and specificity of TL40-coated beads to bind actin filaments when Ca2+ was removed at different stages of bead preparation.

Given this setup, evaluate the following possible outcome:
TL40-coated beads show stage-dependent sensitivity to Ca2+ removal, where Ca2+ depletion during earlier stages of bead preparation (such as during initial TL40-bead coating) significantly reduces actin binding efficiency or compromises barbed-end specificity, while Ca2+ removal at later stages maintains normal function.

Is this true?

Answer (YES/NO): NO